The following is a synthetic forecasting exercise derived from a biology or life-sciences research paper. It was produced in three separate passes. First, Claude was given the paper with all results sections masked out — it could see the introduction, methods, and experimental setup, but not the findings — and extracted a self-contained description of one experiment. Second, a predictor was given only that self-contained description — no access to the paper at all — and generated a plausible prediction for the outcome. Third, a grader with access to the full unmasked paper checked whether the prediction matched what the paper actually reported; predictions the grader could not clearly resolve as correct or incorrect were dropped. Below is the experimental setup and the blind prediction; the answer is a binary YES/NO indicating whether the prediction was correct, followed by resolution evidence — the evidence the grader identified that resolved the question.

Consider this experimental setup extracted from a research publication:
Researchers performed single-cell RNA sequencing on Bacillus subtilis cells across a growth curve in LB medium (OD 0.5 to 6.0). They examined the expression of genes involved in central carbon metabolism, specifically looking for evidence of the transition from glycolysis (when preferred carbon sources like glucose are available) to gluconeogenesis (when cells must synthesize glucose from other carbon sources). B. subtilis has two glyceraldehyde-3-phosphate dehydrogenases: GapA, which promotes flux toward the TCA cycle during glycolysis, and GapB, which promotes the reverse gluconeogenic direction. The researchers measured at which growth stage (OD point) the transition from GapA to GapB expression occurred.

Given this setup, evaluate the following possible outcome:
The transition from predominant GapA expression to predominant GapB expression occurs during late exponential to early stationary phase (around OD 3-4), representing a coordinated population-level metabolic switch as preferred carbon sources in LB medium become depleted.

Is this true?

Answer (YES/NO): NO